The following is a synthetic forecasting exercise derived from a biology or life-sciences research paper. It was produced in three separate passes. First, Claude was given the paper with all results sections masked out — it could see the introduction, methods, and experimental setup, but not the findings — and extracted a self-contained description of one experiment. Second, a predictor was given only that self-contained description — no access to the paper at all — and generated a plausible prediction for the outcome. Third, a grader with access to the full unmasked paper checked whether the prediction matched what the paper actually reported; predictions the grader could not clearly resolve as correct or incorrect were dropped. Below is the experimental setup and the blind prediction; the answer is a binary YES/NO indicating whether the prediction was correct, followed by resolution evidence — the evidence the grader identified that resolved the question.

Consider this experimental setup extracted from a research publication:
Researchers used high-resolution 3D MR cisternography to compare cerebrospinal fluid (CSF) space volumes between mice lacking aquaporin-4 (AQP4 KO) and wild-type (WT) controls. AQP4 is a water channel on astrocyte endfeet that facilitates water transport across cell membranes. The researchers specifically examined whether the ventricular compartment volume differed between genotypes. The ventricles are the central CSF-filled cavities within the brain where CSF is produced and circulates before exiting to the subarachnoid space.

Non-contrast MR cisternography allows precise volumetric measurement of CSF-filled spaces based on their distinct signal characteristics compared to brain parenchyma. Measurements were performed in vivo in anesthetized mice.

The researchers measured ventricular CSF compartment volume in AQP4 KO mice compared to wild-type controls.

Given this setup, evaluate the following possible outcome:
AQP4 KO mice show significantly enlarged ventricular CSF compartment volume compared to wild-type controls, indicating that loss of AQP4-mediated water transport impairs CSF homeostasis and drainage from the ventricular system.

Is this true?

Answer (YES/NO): NO